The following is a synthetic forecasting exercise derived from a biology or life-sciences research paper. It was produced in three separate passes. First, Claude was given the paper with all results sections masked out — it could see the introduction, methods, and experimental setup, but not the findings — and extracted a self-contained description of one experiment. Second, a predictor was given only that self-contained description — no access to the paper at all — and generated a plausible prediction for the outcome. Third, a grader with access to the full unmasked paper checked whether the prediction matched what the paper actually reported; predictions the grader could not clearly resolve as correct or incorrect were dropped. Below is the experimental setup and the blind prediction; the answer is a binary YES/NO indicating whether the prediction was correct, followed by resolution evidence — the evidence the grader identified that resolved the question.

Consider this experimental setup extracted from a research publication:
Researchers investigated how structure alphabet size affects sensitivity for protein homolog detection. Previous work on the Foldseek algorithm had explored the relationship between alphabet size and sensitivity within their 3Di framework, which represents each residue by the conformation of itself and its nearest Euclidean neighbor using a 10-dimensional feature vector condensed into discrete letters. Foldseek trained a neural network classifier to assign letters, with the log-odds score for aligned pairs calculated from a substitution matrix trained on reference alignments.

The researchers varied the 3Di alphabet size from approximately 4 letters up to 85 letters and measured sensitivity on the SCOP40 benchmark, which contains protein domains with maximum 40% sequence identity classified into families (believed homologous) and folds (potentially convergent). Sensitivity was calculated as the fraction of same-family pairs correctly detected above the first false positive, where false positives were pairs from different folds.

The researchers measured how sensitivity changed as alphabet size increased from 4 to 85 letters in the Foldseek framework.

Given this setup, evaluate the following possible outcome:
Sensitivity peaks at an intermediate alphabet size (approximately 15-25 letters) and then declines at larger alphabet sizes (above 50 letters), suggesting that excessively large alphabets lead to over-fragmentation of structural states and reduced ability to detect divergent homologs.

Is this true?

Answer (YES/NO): NO